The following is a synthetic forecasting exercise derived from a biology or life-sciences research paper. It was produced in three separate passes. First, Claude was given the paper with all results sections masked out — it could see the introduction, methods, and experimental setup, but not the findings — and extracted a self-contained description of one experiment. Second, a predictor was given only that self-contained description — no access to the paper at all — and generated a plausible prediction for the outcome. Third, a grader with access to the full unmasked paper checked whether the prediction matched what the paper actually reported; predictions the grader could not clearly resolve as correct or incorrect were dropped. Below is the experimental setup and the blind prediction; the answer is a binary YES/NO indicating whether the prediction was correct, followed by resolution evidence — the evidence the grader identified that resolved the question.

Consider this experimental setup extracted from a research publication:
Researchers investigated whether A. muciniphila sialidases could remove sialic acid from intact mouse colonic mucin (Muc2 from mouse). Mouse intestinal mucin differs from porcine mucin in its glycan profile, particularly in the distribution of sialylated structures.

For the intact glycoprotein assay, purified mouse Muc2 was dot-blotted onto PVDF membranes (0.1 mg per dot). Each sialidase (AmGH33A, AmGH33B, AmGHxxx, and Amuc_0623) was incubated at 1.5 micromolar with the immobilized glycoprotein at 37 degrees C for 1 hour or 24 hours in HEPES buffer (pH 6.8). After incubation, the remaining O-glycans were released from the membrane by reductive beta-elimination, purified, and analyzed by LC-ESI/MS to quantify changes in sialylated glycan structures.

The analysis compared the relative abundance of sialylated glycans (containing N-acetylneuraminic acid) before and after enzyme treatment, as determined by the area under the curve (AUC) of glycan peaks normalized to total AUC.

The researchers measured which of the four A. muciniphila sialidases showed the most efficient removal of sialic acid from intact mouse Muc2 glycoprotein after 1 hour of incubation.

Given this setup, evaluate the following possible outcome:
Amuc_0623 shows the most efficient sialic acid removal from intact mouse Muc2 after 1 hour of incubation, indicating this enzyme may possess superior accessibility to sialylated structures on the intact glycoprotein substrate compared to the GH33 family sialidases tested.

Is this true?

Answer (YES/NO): NO